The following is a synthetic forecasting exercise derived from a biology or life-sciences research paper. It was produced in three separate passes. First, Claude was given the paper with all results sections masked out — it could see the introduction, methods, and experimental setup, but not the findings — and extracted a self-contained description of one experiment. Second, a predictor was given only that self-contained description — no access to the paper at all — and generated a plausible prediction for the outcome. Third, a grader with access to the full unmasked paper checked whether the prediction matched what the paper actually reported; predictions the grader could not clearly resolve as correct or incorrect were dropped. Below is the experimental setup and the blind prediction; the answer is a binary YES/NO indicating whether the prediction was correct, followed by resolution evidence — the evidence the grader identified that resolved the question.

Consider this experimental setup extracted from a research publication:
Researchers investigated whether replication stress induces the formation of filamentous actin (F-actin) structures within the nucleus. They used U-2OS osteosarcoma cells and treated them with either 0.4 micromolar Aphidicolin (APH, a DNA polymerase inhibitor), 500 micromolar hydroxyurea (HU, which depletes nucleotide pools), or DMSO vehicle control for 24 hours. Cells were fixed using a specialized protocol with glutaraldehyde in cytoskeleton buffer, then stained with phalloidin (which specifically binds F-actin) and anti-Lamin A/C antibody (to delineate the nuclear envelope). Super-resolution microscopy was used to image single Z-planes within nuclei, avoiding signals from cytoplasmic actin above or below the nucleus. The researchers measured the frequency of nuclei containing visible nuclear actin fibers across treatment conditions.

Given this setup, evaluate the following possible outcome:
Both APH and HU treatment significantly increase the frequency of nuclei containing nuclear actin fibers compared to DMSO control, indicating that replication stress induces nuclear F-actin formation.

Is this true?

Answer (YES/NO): YES